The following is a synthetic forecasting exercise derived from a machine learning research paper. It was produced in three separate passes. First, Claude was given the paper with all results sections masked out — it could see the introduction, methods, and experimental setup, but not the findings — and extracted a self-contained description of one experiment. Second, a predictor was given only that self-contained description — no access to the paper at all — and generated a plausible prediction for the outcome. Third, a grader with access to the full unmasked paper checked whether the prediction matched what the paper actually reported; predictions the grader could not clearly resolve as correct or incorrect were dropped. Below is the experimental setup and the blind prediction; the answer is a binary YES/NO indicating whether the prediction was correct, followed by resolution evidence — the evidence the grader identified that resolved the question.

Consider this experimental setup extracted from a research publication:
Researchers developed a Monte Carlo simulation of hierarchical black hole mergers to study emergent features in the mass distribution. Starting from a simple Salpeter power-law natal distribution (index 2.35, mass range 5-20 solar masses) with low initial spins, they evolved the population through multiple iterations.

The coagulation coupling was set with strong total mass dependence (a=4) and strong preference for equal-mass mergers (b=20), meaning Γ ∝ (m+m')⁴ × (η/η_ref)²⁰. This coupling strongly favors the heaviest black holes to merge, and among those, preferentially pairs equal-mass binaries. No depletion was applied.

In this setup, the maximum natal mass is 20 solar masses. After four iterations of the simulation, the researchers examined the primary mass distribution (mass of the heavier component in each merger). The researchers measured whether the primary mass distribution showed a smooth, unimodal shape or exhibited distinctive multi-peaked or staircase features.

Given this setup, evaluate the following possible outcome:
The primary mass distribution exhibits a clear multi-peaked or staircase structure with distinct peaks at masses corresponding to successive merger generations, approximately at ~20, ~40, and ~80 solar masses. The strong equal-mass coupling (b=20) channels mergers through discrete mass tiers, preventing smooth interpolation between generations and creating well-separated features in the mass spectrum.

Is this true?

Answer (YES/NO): YES